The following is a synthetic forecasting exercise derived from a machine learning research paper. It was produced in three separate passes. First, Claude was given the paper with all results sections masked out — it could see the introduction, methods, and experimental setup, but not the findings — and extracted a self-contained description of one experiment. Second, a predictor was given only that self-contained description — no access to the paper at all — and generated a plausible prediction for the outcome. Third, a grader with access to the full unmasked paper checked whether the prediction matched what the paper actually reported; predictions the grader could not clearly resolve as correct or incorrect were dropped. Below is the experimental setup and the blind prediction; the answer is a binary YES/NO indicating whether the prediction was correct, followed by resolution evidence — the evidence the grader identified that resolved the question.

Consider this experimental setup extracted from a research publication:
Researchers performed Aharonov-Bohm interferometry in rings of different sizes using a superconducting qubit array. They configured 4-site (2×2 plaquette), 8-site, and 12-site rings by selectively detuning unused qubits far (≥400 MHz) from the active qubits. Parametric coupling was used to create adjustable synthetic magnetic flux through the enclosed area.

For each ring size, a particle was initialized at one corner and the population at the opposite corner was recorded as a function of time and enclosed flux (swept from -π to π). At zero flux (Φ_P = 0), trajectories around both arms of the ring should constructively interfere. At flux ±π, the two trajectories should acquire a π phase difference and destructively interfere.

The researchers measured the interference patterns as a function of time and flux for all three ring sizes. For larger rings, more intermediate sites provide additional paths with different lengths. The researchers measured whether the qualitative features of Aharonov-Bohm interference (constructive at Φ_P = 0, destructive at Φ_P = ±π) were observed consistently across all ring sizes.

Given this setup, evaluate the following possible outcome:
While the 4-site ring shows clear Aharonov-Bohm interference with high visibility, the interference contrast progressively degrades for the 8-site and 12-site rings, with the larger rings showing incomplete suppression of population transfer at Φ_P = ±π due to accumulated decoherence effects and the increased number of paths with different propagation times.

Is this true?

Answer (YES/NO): NO